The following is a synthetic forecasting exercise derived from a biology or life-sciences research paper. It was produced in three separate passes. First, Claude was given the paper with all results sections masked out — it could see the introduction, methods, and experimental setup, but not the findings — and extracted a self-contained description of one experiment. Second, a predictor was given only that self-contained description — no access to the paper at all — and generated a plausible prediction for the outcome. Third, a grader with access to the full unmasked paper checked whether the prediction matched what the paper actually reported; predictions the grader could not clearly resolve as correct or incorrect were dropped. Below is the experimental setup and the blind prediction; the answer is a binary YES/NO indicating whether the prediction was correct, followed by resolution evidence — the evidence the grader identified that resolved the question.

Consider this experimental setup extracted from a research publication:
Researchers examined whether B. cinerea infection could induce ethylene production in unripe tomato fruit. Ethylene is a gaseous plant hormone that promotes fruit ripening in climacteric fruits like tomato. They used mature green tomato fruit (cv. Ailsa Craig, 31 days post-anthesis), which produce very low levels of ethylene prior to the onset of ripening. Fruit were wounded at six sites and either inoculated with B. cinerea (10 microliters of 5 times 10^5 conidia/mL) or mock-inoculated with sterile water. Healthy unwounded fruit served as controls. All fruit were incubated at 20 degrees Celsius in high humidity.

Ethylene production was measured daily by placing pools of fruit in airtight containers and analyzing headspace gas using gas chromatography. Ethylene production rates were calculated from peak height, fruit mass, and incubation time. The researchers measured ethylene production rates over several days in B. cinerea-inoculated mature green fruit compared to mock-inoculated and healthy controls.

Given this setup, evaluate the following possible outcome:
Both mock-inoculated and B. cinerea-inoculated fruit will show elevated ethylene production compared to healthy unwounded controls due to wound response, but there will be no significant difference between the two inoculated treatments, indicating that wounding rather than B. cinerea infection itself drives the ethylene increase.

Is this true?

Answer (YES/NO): NO